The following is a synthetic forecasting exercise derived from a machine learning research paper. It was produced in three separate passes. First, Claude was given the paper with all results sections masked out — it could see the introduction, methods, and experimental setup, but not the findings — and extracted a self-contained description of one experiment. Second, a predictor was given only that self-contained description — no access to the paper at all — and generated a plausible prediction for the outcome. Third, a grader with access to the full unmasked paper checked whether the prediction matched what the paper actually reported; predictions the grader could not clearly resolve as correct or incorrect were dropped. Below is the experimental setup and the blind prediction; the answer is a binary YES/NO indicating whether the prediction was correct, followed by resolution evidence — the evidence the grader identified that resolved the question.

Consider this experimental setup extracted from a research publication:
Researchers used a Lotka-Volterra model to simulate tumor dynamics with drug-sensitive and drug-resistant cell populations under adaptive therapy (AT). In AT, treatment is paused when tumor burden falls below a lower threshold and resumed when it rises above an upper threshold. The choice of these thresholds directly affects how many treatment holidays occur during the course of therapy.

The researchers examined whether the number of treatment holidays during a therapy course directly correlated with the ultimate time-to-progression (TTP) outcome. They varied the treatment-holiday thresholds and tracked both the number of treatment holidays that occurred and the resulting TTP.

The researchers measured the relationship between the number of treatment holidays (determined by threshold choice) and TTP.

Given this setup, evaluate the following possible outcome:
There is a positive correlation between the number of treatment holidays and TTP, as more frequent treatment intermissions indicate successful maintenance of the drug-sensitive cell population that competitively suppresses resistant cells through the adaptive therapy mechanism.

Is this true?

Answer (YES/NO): NO